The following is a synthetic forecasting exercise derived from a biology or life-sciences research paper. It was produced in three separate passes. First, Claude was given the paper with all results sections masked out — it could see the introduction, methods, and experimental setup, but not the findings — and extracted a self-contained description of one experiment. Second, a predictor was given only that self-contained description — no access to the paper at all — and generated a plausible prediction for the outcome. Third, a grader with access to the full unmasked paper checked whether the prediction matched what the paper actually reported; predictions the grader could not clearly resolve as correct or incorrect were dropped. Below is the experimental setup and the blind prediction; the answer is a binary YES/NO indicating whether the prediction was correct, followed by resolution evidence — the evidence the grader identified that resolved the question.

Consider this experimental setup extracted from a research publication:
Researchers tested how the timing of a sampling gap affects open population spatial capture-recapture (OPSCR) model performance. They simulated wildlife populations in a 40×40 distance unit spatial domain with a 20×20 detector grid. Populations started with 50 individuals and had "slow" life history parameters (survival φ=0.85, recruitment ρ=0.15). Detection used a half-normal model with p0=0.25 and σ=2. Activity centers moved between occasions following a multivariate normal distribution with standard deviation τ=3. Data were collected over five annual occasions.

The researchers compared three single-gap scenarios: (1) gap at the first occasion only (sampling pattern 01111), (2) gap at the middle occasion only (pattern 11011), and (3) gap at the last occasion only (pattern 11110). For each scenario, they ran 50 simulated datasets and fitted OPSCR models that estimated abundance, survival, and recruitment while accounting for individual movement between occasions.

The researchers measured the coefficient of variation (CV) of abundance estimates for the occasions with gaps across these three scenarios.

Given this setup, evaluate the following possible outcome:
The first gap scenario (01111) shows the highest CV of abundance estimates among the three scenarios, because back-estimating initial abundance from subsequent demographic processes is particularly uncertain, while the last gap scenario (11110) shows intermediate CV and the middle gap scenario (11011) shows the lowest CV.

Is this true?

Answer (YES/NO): NO